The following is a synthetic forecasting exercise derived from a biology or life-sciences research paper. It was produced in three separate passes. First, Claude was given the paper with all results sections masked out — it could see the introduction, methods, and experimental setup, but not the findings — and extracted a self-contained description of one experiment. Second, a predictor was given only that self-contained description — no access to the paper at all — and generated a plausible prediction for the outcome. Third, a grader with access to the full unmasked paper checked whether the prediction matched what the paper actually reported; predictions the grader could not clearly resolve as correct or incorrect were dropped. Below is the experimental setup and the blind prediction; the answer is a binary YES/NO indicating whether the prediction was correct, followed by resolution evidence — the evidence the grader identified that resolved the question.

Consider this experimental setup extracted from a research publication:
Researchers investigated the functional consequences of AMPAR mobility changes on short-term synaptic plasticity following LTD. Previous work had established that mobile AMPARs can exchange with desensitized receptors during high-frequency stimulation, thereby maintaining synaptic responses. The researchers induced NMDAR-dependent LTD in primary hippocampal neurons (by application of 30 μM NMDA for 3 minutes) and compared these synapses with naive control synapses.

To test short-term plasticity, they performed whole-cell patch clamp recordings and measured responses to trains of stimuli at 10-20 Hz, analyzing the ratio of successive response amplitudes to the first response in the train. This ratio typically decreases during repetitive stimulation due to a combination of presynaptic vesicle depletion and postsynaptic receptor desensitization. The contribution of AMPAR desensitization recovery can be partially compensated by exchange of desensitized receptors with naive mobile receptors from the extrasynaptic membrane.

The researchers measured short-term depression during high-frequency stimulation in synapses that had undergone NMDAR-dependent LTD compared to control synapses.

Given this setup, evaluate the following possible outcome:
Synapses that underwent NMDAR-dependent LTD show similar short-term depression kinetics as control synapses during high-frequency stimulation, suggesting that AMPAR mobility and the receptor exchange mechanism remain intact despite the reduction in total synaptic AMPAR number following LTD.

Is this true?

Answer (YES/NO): NO